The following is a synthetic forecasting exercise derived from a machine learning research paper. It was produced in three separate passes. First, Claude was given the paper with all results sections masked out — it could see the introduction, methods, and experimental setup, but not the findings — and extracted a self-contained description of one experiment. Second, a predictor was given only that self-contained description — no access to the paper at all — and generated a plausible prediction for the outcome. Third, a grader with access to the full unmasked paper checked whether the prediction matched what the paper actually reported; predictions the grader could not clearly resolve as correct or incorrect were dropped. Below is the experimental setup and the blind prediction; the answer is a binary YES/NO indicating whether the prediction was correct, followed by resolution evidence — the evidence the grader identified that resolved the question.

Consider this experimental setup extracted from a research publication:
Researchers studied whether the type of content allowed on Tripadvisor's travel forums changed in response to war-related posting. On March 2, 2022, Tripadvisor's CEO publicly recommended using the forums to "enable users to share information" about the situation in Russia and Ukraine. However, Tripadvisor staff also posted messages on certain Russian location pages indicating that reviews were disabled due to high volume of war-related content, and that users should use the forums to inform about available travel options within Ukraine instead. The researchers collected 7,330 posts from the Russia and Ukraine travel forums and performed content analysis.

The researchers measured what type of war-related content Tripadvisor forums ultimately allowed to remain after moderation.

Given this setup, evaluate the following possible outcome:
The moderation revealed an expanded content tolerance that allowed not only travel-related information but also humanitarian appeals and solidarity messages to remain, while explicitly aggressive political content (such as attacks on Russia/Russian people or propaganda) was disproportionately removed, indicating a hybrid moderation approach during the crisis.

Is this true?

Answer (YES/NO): NO